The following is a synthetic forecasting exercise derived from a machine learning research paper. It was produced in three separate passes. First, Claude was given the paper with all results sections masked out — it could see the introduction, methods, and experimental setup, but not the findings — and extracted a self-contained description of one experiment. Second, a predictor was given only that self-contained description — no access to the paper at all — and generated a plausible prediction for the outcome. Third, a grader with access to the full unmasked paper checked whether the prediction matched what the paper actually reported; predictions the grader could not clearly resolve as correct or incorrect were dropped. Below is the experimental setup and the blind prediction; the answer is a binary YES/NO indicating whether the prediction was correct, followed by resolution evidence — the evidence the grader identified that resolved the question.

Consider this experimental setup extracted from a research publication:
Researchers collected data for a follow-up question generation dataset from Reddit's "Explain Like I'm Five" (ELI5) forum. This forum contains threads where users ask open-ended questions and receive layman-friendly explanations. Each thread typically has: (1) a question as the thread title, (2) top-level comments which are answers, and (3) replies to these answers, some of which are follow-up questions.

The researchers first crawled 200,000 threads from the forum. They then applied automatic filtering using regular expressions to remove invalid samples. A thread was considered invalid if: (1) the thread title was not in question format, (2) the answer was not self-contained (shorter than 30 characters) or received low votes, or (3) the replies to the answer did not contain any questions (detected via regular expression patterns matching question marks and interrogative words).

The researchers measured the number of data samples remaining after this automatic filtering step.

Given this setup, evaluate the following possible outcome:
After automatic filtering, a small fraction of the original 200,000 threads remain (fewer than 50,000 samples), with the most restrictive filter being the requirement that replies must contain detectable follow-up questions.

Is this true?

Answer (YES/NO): YES